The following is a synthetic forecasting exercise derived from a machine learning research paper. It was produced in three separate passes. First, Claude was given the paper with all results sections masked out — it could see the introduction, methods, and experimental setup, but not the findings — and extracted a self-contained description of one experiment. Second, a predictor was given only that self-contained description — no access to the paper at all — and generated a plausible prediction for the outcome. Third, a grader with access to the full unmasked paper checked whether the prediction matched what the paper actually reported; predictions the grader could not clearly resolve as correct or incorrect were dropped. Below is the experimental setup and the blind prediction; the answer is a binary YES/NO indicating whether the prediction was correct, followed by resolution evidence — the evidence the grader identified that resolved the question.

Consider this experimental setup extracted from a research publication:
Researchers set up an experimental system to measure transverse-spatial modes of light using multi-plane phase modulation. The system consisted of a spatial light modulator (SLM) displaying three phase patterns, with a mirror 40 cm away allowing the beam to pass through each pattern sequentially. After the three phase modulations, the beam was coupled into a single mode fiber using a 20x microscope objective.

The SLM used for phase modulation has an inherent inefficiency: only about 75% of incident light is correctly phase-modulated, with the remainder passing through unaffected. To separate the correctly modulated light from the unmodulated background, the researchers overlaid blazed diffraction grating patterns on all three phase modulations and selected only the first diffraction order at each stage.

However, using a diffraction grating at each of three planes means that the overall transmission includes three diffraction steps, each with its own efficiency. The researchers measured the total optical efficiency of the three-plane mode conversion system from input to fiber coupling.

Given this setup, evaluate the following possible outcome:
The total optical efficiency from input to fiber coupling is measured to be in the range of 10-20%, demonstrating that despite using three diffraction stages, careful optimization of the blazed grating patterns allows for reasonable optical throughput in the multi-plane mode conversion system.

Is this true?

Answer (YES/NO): NO